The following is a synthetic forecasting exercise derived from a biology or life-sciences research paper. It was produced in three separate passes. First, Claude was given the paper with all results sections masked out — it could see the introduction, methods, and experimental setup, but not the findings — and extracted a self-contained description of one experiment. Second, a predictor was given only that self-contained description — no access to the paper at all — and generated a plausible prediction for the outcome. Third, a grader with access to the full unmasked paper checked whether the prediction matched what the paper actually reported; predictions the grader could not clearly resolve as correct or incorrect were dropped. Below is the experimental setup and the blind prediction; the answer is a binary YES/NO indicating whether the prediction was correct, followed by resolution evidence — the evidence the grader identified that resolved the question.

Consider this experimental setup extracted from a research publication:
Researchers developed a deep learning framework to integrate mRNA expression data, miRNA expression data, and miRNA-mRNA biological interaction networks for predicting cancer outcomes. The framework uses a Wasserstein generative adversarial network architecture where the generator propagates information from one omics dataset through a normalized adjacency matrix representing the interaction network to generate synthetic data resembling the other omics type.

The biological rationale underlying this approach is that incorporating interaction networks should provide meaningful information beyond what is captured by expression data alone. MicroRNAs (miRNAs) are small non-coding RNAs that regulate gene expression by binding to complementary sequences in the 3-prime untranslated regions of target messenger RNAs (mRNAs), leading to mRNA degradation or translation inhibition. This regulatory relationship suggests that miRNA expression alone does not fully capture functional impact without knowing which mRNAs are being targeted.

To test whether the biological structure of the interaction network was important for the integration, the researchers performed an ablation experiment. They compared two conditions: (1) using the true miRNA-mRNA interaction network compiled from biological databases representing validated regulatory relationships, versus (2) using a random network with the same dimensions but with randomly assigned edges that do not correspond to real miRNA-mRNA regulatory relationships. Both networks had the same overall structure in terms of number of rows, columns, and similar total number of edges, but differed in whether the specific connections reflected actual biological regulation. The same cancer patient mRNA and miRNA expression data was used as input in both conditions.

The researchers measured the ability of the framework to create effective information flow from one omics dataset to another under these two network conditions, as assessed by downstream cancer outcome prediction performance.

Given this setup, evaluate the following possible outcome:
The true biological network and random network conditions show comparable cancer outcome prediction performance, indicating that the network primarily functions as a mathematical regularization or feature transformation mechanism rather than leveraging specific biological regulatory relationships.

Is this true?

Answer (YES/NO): NO